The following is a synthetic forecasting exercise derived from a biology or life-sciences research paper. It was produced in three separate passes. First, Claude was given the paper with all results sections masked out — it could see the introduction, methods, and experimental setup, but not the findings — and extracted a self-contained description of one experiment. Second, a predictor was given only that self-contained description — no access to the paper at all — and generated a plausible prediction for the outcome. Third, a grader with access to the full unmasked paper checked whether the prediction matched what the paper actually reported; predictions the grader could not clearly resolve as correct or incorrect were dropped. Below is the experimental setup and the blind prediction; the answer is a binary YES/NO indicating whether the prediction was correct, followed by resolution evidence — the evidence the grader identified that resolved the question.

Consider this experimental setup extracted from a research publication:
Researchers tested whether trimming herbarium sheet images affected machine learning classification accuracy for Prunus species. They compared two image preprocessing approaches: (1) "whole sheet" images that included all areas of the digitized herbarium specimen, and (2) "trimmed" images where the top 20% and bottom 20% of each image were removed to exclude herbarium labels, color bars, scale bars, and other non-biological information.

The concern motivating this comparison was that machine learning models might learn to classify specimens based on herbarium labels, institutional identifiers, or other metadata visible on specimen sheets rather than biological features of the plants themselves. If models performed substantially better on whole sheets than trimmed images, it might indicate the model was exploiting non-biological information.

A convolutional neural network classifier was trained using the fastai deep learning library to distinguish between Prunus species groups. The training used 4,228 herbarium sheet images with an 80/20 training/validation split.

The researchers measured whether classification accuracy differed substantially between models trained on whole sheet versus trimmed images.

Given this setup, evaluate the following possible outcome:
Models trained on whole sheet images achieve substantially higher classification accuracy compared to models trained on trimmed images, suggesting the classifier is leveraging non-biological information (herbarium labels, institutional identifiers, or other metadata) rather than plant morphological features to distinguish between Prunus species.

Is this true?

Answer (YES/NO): NO